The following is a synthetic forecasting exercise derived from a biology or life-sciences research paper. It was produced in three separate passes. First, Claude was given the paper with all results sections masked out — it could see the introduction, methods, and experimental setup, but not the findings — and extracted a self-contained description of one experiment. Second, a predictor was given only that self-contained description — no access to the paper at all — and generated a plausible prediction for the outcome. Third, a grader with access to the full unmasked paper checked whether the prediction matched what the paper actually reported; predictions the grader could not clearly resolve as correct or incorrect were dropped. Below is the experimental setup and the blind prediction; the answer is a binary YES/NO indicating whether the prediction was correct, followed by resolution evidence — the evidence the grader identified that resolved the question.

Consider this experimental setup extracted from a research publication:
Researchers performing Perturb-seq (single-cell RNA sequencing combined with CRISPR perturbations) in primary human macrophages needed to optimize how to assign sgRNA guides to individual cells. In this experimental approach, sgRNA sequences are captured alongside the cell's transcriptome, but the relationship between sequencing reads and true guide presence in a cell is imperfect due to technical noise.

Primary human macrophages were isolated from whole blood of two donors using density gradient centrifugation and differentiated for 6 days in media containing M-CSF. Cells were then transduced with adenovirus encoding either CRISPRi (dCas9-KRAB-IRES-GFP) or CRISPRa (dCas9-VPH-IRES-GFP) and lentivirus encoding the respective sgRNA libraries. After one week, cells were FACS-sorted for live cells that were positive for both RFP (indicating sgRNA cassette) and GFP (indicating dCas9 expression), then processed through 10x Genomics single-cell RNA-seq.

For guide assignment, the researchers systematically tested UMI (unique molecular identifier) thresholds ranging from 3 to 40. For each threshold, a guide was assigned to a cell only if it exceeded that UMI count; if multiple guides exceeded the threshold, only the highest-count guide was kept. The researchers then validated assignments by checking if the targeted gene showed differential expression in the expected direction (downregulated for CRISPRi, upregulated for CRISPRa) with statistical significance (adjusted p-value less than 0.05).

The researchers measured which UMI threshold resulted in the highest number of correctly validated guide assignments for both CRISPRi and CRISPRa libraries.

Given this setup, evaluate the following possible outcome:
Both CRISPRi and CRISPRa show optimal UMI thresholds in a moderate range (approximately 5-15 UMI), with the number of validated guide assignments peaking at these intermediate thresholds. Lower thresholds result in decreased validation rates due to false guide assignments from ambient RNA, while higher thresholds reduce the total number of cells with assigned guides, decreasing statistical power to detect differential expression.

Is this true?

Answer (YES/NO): NO